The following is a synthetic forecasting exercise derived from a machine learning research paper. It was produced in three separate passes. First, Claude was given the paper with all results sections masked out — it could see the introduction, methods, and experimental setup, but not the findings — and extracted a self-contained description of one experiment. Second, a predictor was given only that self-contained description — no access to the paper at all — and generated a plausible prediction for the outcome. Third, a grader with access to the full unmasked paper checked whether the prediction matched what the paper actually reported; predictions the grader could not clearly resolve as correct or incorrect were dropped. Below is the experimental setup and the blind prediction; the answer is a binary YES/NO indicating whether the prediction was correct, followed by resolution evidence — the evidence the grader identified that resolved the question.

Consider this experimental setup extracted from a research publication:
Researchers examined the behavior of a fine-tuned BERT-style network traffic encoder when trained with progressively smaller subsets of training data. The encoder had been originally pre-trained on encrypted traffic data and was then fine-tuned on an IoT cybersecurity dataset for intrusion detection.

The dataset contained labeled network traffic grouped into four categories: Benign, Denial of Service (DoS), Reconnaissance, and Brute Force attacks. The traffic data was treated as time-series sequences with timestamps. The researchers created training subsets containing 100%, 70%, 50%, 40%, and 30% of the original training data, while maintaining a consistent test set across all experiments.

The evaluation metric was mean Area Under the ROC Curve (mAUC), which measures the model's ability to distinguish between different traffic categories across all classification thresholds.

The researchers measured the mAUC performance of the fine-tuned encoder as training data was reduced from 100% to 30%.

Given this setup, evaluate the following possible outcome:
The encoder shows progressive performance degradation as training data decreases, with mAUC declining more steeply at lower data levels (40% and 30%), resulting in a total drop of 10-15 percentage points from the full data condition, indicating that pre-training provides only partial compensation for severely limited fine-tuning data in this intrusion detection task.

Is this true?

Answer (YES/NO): NO